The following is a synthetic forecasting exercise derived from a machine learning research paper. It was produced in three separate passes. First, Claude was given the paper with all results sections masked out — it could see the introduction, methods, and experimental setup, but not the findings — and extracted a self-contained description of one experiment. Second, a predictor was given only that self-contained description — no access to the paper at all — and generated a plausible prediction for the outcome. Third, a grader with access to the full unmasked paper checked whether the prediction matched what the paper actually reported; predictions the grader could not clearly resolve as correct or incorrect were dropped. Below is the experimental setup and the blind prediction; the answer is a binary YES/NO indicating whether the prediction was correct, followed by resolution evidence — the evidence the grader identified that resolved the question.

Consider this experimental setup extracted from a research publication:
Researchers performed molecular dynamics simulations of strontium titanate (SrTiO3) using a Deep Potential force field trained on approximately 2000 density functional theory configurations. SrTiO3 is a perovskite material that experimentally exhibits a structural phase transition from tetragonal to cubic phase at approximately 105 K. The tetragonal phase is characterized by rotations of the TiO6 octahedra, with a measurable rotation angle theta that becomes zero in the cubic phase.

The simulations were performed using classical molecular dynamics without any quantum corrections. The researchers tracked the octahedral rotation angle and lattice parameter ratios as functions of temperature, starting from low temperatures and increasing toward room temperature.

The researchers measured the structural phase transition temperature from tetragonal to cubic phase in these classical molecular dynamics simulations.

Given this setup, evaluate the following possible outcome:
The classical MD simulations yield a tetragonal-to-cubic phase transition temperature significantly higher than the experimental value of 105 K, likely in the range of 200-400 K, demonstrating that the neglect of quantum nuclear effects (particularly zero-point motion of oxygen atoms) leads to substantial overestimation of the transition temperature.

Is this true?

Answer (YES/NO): YES